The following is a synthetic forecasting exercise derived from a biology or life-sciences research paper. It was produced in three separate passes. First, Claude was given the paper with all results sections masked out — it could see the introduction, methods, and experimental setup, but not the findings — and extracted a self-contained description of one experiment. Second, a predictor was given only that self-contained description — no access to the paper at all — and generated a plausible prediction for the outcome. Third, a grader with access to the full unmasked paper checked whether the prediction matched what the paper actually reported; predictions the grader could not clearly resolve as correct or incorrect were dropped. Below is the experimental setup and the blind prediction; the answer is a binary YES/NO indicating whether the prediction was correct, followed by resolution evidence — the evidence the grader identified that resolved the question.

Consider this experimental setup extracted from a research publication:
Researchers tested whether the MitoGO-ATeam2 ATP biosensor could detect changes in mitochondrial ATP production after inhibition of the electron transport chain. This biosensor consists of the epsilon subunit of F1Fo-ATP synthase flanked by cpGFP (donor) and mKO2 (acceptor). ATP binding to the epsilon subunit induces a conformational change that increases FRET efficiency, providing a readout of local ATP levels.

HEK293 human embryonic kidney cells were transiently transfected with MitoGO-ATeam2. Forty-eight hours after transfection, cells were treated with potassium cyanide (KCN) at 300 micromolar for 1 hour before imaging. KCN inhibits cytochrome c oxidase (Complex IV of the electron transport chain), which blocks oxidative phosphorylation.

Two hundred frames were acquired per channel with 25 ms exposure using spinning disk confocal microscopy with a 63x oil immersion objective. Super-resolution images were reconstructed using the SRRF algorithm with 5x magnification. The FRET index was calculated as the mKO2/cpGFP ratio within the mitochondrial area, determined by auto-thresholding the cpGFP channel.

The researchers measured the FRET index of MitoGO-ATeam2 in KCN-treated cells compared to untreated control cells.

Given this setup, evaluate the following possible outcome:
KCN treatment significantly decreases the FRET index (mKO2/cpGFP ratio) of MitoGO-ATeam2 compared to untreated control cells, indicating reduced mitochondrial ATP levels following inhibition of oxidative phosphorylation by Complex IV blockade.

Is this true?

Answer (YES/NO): YES